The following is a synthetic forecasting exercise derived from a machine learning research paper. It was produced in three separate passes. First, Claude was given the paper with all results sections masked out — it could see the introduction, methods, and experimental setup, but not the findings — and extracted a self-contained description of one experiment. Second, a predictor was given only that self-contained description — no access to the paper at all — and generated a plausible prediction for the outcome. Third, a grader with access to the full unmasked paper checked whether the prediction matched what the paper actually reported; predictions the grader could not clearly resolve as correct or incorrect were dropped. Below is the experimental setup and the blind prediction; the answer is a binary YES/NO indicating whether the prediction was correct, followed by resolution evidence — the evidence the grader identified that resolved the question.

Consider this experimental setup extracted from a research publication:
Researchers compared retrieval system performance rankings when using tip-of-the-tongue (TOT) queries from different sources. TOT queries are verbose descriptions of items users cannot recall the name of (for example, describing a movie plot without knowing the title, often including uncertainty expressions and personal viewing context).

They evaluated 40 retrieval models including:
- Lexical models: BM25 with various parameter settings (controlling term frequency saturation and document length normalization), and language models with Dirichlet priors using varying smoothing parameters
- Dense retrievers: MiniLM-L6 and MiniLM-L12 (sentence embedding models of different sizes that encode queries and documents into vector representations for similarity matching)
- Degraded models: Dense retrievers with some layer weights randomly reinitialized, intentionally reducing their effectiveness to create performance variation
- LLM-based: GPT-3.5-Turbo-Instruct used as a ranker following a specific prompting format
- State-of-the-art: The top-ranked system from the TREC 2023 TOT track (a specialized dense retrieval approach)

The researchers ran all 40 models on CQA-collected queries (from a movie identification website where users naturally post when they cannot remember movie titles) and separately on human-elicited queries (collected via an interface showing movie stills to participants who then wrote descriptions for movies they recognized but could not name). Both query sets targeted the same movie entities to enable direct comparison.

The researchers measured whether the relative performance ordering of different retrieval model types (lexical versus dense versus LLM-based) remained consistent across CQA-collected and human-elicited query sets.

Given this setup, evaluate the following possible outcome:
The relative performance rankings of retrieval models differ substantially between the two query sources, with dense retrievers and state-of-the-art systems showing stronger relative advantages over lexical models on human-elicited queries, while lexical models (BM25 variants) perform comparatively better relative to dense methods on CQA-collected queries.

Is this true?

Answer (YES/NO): NO